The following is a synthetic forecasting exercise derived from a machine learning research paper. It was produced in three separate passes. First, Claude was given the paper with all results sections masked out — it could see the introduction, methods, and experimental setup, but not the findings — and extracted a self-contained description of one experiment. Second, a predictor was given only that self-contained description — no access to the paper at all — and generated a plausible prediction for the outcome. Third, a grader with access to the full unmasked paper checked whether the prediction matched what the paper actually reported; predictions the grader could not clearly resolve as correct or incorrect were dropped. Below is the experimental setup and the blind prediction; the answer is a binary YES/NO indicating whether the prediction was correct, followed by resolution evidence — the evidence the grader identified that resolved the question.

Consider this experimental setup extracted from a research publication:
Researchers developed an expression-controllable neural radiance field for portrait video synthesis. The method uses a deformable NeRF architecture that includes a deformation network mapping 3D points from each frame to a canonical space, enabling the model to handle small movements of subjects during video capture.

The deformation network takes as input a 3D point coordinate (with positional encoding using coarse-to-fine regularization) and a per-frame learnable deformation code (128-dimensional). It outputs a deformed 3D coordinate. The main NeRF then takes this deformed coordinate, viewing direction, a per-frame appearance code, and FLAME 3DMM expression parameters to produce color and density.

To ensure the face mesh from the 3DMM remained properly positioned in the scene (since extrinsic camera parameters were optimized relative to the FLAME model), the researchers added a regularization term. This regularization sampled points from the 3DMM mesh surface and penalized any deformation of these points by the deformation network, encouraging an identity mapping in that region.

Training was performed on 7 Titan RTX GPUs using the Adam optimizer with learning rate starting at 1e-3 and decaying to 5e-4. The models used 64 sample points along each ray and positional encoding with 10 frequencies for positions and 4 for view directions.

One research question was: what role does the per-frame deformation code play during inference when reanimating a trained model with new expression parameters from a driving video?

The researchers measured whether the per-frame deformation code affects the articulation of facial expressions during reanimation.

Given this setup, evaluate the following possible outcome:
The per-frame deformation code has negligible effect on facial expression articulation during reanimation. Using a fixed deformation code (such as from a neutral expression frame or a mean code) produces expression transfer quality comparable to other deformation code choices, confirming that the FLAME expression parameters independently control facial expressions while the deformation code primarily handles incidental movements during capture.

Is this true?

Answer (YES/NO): YES